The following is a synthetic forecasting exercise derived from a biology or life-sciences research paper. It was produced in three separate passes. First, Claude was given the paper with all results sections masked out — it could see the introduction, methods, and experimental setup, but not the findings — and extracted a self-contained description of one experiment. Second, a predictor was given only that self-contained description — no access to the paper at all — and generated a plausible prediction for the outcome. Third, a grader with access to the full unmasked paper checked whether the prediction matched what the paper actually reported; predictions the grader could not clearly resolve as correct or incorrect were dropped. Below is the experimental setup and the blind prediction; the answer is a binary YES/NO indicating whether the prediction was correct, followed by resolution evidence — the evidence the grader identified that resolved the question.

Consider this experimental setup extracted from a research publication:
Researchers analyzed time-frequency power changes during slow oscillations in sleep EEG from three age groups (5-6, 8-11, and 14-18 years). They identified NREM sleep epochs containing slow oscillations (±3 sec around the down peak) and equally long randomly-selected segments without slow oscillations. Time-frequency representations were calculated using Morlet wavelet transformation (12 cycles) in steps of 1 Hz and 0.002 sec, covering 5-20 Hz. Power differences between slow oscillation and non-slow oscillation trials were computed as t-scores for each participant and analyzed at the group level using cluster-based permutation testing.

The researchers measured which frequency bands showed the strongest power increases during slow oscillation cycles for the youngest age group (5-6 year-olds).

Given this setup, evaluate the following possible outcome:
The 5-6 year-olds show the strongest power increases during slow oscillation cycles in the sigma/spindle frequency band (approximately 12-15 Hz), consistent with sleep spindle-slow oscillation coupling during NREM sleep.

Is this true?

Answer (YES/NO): YES